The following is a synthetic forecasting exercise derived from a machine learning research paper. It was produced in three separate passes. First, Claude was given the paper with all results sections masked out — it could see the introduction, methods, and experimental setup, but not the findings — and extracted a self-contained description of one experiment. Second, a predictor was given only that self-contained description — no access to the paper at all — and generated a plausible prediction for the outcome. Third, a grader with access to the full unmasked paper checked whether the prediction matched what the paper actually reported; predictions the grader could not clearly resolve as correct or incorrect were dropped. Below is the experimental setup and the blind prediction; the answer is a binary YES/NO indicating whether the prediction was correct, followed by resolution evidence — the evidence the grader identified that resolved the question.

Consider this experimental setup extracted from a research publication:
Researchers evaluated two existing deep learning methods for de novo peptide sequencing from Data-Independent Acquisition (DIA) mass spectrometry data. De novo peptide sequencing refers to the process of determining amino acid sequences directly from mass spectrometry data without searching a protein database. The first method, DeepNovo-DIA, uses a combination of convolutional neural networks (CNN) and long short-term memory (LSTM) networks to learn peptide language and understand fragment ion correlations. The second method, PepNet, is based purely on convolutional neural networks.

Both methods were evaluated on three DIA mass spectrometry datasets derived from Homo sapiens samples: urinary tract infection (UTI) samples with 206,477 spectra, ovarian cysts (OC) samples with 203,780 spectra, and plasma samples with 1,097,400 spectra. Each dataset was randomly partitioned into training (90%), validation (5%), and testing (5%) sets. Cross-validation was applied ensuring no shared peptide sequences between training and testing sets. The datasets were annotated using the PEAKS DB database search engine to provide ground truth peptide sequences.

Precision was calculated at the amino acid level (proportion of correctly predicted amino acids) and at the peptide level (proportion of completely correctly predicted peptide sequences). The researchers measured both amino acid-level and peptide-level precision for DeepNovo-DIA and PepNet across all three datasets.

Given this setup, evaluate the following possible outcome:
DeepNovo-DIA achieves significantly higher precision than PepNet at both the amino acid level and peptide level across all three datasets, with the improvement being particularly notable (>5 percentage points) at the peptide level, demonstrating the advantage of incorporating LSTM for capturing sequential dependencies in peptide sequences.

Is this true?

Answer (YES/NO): NO